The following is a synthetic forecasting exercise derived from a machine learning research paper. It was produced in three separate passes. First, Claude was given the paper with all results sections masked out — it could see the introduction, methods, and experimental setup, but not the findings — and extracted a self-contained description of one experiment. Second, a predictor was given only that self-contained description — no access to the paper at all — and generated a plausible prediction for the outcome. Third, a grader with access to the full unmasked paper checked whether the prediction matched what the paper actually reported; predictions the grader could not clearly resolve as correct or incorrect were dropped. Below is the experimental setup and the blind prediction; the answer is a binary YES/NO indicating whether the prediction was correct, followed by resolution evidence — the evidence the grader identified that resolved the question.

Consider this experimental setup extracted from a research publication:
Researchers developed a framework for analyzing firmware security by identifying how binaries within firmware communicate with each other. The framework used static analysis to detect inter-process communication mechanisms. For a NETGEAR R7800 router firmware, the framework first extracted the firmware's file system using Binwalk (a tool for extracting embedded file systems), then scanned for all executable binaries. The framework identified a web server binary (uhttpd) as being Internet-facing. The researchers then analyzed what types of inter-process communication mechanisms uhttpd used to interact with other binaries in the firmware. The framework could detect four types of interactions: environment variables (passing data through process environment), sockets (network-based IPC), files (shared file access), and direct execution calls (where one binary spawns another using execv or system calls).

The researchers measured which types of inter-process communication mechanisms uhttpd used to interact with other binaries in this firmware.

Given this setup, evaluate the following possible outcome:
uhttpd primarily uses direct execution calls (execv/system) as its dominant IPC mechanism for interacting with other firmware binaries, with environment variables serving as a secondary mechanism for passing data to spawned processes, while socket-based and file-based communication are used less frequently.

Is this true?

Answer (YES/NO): NO